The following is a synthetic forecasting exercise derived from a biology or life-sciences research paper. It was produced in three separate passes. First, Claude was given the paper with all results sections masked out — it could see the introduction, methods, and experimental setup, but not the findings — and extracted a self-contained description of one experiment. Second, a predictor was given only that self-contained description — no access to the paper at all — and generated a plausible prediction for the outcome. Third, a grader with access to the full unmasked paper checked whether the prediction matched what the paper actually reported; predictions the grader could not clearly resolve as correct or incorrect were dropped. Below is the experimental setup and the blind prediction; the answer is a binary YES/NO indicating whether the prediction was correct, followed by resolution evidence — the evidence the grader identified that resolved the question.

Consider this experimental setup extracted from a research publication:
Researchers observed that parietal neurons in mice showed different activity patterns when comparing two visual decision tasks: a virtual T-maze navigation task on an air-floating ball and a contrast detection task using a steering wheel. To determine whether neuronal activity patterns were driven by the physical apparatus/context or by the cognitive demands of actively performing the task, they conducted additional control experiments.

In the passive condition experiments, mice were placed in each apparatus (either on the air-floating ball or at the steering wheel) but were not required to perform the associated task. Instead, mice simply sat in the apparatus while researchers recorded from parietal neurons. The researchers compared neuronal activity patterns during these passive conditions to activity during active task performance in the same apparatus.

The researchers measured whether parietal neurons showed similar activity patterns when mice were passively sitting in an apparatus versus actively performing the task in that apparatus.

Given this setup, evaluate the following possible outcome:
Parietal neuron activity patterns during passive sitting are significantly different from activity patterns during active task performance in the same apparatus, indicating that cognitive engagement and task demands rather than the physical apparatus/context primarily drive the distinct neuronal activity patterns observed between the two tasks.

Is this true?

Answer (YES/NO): NO